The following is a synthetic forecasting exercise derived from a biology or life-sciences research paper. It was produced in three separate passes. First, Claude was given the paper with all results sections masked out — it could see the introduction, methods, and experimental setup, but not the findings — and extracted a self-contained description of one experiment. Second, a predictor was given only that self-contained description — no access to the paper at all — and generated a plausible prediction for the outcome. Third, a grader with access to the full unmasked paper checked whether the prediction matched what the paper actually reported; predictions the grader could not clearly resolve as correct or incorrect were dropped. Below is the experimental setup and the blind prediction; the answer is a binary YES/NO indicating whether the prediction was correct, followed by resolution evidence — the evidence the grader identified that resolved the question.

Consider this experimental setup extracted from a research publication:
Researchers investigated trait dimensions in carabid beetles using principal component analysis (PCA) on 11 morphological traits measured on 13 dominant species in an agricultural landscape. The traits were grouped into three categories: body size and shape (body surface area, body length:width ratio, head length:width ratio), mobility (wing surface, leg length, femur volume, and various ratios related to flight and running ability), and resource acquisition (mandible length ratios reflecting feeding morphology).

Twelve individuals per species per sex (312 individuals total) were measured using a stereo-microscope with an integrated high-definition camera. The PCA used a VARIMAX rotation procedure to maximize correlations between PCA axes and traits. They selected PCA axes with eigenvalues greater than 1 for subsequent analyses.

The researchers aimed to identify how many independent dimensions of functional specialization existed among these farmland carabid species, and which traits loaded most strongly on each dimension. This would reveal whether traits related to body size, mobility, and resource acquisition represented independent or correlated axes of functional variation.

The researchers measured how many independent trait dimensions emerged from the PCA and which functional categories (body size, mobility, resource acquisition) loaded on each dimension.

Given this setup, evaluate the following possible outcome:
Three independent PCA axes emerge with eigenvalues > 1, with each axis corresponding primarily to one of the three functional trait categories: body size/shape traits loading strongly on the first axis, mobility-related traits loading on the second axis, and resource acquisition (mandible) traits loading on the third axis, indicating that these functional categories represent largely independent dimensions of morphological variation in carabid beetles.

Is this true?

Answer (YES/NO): NO